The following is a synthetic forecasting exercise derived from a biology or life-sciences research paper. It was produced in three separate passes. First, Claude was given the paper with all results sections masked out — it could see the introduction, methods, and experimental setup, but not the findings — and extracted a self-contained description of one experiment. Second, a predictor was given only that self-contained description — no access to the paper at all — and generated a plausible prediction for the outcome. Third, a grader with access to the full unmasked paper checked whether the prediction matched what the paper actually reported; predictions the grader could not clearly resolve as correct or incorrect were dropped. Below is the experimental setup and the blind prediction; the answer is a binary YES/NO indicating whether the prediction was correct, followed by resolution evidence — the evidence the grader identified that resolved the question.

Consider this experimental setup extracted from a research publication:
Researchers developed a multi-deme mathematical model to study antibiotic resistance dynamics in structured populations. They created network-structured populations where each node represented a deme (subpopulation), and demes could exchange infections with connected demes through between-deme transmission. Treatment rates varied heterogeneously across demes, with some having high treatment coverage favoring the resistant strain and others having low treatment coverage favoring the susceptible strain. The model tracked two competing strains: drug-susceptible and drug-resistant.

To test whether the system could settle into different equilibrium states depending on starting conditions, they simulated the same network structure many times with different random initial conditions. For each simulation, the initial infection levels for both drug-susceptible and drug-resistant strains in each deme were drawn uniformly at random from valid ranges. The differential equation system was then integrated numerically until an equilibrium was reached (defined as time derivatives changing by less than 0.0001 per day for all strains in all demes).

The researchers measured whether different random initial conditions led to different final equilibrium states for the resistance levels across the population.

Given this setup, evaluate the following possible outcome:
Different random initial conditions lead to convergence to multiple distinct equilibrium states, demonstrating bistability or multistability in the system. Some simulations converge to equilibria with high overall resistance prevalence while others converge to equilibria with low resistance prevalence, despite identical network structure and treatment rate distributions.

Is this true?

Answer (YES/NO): NO